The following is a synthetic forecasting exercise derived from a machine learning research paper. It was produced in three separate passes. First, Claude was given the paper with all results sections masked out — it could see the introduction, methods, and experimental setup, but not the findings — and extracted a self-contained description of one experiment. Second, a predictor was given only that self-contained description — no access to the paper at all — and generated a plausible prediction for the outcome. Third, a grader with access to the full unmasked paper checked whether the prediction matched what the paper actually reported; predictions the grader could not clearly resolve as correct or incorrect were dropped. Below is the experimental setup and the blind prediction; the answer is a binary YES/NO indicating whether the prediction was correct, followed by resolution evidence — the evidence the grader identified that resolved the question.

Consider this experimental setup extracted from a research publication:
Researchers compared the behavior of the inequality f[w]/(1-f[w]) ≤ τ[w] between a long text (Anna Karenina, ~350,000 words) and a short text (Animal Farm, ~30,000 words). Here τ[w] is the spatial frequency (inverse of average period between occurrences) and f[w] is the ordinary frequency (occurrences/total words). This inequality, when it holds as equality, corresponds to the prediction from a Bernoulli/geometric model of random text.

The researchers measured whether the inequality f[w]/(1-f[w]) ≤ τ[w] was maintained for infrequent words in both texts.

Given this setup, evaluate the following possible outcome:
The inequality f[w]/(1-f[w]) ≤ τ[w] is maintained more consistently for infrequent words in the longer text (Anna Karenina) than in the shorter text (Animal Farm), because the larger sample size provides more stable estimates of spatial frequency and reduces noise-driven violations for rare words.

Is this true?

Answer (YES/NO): YES